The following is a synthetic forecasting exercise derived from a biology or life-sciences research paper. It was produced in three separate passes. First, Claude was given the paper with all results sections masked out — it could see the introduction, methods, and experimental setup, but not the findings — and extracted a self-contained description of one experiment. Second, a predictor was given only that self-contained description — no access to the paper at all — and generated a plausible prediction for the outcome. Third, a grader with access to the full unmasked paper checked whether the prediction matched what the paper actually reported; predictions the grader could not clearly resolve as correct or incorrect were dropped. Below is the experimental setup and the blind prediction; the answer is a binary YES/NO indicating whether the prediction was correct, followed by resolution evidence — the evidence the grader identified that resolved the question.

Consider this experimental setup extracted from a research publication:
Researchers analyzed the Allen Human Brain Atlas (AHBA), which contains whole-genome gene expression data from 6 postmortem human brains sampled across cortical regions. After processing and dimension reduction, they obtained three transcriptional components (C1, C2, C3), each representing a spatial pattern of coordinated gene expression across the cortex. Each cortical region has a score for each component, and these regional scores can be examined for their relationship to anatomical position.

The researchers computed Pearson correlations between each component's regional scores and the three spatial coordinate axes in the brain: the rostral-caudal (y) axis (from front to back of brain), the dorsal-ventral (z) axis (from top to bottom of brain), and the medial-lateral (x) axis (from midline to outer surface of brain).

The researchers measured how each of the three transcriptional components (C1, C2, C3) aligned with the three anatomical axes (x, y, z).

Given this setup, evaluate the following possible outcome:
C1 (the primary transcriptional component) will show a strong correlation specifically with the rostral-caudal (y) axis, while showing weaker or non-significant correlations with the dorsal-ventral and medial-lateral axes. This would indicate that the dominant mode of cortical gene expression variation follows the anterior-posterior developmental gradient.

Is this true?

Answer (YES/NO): NO